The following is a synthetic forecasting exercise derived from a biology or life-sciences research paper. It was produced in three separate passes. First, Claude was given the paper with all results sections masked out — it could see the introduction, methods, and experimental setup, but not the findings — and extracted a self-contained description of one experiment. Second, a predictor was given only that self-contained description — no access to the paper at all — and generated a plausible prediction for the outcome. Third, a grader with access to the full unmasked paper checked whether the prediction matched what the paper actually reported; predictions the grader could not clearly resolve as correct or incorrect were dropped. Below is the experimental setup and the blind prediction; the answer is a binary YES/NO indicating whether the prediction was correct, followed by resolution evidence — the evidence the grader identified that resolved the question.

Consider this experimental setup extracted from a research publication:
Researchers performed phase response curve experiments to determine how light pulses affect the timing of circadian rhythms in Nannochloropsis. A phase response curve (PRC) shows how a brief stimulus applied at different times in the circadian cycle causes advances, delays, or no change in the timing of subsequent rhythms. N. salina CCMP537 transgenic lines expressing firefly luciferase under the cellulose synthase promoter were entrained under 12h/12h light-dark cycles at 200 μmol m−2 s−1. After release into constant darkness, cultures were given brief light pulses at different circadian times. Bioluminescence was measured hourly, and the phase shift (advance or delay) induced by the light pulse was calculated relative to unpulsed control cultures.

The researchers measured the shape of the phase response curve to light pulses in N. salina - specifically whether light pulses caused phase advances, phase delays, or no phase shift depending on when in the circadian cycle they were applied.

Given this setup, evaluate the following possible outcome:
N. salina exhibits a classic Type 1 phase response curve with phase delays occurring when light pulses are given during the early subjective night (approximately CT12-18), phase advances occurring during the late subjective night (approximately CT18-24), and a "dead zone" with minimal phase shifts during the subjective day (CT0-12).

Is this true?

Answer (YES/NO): NO